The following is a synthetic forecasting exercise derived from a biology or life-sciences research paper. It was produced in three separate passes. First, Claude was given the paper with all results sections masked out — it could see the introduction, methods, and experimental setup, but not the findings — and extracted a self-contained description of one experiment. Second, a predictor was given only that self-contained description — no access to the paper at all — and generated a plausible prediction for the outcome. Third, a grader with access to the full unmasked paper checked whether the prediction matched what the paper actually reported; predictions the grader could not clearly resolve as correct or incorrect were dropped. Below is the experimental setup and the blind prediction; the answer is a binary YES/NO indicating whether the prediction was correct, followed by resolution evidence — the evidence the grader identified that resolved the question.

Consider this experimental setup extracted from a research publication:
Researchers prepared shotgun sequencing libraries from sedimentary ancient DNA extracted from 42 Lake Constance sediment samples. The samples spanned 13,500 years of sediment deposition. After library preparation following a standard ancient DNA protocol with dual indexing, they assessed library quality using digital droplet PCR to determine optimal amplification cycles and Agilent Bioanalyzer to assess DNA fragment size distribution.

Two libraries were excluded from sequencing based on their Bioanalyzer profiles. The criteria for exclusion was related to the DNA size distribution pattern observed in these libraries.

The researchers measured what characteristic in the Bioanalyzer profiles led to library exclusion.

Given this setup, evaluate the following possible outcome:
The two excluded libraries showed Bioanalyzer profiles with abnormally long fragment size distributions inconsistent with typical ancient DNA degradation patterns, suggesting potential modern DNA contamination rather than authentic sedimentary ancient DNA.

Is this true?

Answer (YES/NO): NO